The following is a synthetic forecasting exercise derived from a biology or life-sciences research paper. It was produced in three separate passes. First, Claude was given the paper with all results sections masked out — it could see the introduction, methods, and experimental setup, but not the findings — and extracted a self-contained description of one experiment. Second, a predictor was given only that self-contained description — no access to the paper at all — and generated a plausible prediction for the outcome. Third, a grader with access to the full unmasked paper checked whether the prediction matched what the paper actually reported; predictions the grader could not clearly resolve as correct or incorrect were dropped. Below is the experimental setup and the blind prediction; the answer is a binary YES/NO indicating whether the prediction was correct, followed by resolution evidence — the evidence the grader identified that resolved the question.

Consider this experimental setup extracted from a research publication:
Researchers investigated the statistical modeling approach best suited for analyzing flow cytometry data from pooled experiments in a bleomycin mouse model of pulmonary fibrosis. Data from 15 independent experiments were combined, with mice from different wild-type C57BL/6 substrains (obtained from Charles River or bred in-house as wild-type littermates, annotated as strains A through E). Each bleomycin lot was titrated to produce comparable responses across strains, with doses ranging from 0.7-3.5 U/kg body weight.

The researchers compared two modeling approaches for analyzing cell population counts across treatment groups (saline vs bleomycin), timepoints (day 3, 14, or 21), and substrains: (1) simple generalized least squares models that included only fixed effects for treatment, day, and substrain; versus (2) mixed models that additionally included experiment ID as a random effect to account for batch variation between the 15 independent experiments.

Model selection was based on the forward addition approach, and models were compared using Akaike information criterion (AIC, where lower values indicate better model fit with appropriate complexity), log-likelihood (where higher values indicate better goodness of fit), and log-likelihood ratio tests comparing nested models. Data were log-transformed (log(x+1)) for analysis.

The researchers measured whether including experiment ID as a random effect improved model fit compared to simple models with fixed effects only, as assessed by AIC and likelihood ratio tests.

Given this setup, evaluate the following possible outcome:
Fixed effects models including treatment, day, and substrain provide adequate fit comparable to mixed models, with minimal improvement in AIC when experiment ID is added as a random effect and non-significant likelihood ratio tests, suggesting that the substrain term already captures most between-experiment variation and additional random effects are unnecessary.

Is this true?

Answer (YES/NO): NO